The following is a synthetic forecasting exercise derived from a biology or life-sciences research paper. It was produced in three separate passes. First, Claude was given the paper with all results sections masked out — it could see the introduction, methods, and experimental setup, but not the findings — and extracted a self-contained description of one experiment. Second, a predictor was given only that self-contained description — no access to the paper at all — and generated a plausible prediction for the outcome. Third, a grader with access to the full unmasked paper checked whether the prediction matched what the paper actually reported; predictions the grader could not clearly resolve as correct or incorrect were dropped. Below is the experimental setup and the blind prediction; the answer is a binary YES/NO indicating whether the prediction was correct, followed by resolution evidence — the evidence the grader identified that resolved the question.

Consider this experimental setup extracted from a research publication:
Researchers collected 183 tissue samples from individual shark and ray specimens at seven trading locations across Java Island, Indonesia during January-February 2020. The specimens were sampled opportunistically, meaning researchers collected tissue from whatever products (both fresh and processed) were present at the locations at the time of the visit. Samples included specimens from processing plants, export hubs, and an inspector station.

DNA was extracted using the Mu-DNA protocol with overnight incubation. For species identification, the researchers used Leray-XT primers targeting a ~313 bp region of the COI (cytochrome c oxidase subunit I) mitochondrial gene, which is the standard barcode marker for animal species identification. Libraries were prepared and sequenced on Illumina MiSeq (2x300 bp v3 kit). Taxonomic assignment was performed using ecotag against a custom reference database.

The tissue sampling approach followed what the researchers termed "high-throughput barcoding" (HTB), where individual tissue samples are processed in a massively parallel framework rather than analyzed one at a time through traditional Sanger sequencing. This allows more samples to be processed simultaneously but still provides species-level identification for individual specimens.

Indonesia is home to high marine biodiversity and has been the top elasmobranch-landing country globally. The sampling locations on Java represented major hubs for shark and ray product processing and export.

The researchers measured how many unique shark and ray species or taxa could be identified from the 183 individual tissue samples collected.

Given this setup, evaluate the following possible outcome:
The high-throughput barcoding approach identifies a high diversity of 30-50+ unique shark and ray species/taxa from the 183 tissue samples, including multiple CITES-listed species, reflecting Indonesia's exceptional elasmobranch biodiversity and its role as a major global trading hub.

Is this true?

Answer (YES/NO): YES